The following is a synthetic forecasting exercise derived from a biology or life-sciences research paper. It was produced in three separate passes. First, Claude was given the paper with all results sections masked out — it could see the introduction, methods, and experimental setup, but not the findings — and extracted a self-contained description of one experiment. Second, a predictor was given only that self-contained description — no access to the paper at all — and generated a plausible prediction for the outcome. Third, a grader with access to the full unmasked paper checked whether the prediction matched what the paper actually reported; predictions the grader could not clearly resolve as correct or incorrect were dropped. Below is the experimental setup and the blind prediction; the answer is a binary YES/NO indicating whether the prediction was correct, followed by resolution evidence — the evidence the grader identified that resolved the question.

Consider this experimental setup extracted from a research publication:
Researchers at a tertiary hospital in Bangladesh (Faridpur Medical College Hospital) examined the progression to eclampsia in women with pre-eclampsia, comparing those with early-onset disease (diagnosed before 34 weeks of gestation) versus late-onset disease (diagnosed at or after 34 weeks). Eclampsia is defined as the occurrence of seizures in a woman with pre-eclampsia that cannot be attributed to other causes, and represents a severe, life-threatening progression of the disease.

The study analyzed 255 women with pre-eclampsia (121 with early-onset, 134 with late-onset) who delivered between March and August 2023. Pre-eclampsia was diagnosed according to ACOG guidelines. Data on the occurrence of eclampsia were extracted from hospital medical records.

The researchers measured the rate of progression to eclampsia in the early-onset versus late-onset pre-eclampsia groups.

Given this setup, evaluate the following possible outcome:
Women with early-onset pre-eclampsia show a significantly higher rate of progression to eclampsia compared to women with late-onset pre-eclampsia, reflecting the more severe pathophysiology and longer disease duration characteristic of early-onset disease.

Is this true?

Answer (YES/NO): YES